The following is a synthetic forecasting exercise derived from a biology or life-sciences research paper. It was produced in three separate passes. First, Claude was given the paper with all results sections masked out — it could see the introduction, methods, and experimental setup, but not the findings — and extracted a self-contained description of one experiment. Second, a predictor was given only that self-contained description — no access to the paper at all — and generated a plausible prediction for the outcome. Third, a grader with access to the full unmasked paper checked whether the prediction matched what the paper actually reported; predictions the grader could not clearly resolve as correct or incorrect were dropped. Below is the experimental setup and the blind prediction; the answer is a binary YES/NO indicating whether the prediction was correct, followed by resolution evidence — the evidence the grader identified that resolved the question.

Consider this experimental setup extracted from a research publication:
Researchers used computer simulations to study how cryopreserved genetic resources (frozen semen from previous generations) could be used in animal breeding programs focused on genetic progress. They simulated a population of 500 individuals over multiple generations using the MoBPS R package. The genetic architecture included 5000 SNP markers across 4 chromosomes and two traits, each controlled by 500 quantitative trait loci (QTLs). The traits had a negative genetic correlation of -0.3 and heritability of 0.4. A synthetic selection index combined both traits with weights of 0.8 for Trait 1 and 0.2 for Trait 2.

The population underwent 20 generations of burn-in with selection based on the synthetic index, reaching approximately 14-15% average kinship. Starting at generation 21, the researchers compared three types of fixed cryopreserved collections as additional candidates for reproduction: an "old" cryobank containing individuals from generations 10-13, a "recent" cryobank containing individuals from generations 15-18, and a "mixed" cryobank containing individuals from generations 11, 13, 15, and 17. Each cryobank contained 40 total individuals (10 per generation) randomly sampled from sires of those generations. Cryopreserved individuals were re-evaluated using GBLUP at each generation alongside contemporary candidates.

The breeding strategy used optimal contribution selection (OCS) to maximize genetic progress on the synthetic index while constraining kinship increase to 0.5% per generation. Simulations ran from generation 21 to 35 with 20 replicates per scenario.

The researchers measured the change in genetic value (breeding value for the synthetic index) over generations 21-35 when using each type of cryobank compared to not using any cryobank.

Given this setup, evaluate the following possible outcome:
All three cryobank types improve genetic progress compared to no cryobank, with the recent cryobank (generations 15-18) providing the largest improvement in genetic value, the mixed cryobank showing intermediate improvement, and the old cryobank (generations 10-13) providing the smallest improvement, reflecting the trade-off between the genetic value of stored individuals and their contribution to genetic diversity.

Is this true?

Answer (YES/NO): NO